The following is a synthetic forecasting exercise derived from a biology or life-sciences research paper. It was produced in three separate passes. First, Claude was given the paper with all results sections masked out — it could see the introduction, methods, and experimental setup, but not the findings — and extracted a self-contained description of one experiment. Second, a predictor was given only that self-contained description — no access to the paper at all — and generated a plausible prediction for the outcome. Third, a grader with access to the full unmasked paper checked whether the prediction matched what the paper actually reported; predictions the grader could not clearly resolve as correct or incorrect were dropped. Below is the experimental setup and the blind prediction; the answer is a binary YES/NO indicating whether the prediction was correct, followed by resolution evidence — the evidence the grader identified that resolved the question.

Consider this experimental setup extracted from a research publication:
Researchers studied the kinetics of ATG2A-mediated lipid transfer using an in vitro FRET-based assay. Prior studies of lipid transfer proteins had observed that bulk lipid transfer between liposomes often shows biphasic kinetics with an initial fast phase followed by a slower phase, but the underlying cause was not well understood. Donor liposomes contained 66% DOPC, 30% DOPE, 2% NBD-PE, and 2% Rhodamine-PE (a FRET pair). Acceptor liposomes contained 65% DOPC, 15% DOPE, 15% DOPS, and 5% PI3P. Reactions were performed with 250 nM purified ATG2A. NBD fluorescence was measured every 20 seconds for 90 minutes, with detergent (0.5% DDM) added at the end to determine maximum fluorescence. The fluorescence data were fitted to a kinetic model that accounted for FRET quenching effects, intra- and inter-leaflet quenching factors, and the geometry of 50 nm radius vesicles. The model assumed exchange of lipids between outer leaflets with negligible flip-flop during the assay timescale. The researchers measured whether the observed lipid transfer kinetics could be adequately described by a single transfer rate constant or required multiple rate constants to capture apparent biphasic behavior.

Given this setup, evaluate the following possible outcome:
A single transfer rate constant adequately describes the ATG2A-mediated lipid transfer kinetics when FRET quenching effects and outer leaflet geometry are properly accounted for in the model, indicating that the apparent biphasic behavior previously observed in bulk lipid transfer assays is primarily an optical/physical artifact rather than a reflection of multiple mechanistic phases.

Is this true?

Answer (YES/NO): NO